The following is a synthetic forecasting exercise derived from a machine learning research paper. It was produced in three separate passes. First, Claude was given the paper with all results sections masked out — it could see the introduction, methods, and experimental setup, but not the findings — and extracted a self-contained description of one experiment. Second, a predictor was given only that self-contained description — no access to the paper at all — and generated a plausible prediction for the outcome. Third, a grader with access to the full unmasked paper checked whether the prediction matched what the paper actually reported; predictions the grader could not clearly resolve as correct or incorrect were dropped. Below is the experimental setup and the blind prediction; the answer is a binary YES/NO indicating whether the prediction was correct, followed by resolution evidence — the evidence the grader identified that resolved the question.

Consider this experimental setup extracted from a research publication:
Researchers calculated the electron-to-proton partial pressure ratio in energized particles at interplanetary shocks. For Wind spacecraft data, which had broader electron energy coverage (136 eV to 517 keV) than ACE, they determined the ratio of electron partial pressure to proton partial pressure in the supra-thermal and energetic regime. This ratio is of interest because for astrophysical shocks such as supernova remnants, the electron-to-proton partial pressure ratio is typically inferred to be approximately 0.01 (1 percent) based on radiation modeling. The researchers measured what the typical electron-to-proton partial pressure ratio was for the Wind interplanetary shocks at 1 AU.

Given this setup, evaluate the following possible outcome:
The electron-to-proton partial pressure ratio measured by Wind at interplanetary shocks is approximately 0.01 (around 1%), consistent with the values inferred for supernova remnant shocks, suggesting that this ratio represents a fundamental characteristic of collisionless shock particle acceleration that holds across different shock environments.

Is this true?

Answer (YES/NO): NO